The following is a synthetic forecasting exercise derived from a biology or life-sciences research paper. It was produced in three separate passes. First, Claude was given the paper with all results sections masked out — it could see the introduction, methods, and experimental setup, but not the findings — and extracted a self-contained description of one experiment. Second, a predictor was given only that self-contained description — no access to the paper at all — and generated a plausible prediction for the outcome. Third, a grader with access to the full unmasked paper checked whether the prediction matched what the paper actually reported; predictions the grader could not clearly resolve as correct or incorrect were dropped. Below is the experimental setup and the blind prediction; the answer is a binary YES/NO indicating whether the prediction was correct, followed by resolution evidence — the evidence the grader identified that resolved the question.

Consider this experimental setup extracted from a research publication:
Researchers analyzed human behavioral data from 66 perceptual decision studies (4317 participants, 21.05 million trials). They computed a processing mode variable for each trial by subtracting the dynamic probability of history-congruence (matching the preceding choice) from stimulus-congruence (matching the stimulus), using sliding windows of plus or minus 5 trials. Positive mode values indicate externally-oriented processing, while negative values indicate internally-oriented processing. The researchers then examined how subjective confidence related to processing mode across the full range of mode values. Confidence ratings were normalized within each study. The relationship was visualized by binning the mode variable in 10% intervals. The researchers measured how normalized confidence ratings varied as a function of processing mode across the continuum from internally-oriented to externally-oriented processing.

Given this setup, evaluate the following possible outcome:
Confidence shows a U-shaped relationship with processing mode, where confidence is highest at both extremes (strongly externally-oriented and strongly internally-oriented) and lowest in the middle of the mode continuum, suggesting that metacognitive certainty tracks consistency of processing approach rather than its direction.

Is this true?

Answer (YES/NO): YES